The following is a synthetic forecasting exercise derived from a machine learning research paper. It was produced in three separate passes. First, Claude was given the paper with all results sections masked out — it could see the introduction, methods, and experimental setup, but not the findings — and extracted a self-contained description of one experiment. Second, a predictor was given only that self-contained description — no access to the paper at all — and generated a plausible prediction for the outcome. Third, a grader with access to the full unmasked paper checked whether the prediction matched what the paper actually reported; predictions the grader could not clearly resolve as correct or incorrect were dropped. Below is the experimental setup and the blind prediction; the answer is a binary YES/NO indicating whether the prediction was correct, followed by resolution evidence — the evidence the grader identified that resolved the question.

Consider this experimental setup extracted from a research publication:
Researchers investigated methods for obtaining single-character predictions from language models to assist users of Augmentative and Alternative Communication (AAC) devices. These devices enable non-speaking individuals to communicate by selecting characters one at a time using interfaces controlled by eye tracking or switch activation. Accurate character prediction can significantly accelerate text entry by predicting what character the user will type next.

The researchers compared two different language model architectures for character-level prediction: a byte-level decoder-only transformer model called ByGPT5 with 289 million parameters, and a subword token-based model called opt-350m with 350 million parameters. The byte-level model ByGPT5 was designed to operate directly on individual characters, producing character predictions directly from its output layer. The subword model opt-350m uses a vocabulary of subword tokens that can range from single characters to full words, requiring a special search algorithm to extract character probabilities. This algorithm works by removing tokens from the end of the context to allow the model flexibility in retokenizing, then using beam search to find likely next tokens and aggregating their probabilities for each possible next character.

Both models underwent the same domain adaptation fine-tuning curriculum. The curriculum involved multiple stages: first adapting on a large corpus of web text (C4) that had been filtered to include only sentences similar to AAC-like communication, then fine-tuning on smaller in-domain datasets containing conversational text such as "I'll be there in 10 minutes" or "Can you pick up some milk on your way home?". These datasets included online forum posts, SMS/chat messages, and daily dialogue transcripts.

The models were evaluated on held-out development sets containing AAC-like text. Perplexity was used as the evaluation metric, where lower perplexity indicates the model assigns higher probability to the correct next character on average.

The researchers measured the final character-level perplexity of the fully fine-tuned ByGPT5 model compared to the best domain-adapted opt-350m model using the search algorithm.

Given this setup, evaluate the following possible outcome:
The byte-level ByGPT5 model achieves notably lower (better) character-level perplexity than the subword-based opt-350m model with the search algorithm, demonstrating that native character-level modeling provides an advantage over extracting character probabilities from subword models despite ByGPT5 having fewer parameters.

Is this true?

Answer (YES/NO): NO